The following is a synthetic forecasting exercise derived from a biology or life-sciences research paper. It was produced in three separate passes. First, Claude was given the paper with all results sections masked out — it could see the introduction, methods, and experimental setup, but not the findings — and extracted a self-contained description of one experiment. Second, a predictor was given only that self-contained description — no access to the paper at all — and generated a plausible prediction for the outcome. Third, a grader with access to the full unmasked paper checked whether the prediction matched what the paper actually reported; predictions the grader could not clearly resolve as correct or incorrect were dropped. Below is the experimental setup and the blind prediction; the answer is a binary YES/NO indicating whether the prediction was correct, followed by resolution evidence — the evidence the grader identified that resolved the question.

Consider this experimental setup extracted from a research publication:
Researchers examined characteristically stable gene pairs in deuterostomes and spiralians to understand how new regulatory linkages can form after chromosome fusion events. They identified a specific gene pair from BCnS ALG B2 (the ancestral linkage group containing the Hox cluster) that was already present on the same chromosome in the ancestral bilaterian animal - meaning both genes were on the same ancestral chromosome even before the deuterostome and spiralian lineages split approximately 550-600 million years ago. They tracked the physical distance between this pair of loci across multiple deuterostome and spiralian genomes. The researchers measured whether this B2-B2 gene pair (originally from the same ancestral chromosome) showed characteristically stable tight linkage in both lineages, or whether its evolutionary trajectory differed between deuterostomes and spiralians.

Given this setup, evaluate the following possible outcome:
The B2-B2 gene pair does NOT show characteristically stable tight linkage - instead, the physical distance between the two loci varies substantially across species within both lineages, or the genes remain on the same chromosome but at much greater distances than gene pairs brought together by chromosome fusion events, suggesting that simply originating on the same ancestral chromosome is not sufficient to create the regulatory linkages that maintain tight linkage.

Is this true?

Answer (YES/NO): NO